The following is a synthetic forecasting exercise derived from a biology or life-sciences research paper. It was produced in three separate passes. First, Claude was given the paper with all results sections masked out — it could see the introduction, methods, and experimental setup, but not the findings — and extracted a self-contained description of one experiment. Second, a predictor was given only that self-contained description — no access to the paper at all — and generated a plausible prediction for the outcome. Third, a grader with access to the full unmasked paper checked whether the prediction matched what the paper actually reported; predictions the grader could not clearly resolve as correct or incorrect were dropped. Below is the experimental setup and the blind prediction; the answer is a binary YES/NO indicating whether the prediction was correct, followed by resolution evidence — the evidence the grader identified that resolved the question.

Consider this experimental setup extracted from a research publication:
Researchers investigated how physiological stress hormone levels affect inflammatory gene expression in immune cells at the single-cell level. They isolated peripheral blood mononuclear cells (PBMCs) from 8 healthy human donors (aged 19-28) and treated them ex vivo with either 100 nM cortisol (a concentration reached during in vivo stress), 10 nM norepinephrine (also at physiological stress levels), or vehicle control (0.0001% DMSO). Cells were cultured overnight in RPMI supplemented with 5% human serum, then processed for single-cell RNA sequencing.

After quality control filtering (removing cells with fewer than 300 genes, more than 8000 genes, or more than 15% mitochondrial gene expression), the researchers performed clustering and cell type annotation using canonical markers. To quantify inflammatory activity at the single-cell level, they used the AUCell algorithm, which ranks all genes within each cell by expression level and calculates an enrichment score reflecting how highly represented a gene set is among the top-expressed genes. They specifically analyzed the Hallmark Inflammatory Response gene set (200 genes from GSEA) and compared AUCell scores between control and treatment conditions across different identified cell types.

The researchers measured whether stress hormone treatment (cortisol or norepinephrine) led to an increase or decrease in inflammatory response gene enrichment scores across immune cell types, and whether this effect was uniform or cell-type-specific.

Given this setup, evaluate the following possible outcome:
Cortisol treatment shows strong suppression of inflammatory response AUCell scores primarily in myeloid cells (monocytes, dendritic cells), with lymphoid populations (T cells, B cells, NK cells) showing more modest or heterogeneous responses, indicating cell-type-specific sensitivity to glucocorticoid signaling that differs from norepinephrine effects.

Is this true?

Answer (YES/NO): NO